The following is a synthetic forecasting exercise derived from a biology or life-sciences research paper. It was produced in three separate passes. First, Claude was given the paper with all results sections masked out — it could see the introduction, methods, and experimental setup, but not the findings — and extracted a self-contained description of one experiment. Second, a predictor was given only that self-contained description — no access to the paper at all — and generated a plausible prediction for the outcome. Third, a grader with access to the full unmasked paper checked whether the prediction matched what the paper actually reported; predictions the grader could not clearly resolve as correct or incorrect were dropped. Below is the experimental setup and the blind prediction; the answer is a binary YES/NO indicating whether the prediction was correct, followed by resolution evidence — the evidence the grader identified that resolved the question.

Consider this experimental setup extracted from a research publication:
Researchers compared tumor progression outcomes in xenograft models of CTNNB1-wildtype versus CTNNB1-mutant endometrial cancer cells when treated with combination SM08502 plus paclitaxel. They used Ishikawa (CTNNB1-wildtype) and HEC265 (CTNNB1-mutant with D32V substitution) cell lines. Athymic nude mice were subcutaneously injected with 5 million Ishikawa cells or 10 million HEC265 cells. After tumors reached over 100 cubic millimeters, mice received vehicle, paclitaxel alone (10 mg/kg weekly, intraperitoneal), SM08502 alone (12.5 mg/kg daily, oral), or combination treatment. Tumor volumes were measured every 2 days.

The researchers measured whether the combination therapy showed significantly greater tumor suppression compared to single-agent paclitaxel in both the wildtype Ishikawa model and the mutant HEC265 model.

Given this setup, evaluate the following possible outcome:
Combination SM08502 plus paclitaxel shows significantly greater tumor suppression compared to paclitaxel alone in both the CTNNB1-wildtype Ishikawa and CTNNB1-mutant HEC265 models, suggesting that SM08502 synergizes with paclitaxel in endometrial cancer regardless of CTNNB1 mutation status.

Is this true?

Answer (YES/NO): NO